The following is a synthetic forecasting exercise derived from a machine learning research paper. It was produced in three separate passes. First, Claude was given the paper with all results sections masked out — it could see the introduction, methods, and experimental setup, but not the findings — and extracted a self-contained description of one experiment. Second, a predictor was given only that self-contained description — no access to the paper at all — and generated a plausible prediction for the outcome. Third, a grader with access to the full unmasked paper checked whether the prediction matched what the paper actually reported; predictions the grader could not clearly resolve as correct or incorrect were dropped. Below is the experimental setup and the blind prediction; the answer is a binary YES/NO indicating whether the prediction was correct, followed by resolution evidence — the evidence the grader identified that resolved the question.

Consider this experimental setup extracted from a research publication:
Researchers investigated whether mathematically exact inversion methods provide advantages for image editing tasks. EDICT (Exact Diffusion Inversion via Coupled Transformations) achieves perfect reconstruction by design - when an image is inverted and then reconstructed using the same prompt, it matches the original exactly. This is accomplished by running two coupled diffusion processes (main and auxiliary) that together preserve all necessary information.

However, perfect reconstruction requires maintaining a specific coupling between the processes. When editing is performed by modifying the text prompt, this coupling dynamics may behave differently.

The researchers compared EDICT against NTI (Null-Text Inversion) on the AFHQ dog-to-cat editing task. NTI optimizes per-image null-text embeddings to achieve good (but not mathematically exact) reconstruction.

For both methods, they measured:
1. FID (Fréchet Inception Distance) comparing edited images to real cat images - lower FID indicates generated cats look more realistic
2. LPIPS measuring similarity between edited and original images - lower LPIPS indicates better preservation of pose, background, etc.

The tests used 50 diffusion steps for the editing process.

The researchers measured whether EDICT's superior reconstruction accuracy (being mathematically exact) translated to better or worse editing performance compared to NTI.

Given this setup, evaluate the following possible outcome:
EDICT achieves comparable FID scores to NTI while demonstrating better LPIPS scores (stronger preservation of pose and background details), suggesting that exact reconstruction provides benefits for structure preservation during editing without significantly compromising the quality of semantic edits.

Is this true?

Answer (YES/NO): NO